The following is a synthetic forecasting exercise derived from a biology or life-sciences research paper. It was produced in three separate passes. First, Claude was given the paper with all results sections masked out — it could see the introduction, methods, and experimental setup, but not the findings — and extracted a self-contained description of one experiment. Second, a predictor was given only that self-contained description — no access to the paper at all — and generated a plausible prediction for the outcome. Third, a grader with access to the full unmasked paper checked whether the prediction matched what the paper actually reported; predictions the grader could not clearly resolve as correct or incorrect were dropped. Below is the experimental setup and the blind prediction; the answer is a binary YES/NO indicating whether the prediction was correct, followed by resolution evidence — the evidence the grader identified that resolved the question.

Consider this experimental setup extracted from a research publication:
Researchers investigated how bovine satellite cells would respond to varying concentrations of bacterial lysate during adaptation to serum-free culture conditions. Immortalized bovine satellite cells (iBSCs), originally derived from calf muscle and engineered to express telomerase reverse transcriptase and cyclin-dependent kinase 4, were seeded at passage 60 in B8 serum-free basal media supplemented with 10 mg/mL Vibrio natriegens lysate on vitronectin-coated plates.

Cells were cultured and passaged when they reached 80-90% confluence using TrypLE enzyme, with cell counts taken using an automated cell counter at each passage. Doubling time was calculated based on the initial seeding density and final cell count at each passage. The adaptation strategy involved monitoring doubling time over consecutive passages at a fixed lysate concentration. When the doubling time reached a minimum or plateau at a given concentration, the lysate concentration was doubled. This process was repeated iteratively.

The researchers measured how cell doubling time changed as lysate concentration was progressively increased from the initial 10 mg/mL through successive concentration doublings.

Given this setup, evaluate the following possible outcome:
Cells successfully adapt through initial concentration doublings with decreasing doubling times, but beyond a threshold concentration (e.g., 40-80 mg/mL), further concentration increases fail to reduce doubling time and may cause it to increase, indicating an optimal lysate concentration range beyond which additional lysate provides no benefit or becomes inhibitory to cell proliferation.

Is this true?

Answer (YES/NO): YES